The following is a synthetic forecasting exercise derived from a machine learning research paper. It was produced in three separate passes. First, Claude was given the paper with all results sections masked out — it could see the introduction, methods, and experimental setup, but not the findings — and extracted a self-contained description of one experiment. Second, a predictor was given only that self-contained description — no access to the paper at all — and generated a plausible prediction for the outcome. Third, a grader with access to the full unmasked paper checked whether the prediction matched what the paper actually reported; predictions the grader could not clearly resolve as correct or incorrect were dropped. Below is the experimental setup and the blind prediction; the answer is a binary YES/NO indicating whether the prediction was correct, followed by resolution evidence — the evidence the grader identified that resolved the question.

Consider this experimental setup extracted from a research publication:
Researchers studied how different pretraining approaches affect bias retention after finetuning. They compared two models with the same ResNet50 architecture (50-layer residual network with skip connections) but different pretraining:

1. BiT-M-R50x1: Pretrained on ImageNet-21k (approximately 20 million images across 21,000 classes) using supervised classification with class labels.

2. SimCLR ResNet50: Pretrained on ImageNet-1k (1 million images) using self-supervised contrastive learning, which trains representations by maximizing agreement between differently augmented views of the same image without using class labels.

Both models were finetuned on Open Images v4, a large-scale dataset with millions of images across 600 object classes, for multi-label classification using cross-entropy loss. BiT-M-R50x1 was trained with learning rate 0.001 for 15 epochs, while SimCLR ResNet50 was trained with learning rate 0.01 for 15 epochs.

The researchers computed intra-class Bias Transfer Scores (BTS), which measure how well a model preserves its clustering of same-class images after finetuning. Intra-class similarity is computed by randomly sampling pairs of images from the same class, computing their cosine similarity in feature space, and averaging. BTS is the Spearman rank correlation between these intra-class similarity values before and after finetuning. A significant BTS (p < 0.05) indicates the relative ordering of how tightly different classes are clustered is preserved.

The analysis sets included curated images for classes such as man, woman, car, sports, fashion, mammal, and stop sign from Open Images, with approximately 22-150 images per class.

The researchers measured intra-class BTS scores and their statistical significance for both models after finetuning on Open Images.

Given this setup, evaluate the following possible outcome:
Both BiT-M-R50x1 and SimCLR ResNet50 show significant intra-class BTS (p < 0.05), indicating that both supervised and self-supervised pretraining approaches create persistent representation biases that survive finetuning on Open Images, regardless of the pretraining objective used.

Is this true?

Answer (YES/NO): YES